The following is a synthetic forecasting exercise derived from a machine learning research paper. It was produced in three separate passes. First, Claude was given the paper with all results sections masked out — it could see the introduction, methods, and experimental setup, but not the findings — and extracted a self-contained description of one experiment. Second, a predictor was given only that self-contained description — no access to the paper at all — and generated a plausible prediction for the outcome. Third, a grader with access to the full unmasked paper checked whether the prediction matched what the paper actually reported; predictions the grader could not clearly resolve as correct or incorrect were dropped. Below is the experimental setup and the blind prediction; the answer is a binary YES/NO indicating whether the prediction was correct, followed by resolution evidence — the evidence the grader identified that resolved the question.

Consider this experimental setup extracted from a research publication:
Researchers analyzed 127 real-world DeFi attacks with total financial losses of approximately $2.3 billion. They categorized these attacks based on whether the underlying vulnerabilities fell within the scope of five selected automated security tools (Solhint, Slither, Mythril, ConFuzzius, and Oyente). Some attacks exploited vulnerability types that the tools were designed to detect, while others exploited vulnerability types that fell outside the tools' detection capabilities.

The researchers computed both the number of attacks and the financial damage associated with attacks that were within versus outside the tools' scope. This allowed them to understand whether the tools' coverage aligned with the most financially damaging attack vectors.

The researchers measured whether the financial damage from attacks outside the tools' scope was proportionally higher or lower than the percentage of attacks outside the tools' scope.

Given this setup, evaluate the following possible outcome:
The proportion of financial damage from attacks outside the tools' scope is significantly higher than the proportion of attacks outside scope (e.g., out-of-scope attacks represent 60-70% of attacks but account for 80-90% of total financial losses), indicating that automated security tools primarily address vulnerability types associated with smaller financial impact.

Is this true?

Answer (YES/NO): YES